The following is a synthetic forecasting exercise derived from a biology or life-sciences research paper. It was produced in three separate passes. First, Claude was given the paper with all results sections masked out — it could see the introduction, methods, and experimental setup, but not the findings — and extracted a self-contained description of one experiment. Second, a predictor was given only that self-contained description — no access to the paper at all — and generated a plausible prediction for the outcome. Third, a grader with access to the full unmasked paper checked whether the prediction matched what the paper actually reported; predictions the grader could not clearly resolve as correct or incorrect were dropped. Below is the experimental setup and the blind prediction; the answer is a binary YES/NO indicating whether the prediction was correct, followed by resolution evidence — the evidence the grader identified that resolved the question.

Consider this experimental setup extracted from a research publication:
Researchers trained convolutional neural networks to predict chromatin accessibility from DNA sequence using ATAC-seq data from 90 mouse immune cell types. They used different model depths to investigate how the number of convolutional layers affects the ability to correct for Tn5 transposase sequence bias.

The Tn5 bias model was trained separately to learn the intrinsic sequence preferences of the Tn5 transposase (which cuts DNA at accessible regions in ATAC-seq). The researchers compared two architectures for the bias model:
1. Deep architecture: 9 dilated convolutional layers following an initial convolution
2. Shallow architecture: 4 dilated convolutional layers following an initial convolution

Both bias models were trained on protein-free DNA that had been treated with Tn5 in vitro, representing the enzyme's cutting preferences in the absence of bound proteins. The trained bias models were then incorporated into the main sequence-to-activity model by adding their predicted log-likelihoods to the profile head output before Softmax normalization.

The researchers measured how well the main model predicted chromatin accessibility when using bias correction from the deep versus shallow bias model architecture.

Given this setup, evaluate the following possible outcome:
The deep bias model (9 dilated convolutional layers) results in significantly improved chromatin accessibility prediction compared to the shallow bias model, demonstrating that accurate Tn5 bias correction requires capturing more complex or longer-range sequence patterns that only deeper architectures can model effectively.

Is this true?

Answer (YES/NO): NO